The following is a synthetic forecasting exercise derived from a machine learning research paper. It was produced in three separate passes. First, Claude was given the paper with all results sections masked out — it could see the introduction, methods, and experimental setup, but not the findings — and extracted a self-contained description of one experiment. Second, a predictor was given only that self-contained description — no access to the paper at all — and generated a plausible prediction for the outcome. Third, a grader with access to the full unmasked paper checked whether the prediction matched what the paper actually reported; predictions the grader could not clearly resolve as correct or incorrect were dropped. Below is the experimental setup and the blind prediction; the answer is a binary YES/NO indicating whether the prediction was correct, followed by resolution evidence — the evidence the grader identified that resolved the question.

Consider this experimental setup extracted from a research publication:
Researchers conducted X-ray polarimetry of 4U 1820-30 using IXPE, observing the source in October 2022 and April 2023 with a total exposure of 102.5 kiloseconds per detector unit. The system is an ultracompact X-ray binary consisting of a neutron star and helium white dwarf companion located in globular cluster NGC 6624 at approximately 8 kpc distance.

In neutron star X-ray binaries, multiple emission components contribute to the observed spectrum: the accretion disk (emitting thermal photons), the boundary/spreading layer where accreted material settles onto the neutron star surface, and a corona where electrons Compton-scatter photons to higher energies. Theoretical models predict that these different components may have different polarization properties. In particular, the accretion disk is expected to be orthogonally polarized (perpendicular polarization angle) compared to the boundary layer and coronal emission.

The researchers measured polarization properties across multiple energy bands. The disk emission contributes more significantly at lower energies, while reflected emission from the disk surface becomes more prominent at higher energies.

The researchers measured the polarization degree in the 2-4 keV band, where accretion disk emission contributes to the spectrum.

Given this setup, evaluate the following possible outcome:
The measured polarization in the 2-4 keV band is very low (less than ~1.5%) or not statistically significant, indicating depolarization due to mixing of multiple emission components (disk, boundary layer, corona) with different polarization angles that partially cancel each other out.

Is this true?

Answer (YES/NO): YES